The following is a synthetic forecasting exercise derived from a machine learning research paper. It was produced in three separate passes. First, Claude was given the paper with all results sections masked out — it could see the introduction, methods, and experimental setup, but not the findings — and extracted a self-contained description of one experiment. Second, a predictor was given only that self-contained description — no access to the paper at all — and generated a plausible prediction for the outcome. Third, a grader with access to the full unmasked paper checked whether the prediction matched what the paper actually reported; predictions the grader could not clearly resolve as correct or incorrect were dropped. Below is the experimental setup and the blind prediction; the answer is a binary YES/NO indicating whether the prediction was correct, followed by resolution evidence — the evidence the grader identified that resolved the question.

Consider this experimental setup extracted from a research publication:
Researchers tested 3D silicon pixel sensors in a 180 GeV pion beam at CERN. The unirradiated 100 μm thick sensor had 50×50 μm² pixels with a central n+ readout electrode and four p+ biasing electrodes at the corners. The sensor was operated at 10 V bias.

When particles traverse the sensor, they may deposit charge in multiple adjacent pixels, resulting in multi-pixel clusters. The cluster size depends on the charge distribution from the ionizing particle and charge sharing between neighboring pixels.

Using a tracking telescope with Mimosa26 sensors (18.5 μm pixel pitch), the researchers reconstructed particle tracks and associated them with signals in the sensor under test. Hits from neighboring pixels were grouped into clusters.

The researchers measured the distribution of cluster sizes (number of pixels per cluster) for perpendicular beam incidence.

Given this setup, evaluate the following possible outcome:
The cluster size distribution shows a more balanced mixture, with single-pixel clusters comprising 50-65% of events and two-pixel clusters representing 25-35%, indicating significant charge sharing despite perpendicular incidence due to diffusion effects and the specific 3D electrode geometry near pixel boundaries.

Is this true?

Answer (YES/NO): NO